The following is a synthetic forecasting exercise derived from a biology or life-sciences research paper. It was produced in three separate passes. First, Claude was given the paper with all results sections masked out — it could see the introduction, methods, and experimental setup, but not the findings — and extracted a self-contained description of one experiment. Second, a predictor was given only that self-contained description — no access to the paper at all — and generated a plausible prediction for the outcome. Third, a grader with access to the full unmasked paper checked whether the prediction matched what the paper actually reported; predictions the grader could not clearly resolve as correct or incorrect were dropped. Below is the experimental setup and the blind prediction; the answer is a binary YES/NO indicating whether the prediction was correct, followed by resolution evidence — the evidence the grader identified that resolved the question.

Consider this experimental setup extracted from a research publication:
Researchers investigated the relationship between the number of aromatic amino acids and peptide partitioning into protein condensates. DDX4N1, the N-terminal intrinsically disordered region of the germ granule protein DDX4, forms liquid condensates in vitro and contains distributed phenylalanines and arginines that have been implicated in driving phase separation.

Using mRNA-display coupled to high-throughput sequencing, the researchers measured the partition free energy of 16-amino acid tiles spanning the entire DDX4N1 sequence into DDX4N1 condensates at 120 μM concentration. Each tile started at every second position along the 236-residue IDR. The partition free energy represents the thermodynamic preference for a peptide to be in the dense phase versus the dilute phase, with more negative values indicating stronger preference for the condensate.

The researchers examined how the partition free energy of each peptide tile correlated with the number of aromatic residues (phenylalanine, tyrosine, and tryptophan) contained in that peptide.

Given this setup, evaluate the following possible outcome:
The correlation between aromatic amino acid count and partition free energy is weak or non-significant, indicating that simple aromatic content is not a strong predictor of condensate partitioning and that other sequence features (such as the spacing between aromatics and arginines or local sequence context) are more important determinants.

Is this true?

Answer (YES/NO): NO